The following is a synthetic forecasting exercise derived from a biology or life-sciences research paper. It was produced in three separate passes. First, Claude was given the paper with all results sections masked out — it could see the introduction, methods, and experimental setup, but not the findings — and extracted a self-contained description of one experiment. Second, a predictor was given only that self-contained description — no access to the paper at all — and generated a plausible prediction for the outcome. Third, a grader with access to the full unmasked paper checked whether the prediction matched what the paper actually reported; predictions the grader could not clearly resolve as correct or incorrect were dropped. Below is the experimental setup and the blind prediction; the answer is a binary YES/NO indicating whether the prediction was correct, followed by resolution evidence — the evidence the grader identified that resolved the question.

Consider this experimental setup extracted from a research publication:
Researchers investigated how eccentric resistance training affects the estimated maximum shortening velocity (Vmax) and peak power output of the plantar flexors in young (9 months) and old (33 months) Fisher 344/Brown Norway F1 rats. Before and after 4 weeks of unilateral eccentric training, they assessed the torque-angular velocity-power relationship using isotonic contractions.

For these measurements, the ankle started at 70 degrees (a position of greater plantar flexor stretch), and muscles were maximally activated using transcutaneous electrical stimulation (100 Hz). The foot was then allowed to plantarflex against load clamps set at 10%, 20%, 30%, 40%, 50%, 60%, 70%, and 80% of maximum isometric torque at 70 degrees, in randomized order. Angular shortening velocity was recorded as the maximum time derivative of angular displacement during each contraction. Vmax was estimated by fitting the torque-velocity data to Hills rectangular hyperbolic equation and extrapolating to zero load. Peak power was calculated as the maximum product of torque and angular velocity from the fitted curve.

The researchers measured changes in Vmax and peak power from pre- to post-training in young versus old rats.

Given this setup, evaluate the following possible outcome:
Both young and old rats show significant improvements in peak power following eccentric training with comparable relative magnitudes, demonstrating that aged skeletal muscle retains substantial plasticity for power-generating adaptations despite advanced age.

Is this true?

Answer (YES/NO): NO